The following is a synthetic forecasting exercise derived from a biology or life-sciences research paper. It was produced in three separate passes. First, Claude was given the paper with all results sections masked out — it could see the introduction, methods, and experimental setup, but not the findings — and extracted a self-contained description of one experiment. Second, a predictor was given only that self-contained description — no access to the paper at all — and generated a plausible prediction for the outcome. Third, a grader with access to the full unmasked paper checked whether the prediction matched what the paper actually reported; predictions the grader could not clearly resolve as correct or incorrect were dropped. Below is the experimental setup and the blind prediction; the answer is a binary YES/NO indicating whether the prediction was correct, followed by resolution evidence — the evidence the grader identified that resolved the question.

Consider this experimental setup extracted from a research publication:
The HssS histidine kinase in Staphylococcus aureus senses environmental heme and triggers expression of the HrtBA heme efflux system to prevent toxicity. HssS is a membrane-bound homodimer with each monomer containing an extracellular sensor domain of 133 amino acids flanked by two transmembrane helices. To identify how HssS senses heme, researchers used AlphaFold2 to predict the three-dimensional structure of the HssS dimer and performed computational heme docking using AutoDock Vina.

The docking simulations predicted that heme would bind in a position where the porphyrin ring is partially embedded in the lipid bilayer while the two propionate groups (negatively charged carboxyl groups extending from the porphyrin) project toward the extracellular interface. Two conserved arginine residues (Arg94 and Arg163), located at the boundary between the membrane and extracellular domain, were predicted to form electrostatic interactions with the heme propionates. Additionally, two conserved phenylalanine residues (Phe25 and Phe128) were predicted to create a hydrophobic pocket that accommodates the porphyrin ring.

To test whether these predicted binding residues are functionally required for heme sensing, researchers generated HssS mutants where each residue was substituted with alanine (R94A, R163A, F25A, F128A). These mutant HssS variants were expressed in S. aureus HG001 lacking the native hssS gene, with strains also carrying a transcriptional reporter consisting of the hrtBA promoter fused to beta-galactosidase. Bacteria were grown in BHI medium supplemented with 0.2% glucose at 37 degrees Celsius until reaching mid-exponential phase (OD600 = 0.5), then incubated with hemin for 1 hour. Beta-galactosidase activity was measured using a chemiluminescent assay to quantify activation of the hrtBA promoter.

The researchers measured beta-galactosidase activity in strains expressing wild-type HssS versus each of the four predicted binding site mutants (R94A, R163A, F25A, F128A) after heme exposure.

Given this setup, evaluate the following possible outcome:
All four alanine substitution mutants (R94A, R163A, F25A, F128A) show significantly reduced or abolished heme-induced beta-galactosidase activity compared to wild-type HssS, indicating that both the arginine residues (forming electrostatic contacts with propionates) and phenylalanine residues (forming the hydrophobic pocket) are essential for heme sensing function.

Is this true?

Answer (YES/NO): YES